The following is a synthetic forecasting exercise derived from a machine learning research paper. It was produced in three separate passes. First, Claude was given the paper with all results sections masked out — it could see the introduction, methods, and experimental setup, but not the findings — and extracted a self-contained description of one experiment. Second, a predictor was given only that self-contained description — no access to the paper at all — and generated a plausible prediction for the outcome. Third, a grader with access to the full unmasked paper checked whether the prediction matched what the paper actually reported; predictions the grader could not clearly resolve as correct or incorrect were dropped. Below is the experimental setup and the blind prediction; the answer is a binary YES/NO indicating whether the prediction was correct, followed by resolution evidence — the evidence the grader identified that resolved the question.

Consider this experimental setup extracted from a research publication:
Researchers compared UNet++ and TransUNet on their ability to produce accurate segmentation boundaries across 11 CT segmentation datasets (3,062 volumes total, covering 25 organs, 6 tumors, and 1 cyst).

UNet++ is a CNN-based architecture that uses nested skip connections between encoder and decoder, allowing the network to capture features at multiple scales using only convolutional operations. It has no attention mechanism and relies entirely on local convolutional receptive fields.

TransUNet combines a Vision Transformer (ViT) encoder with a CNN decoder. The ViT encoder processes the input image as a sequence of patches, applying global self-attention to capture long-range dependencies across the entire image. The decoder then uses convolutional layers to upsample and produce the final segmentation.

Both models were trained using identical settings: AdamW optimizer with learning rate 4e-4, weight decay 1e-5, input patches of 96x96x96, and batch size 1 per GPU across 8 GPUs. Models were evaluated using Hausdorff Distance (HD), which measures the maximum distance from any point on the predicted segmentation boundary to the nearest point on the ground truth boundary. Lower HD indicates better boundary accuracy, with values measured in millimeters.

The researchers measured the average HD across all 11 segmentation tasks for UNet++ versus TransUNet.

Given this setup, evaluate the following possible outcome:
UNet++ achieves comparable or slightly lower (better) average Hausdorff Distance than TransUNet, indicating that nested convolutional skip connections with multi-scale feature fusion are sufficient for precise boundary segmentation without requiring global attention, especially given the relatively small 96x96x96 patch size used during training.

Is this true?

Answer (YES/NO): NO